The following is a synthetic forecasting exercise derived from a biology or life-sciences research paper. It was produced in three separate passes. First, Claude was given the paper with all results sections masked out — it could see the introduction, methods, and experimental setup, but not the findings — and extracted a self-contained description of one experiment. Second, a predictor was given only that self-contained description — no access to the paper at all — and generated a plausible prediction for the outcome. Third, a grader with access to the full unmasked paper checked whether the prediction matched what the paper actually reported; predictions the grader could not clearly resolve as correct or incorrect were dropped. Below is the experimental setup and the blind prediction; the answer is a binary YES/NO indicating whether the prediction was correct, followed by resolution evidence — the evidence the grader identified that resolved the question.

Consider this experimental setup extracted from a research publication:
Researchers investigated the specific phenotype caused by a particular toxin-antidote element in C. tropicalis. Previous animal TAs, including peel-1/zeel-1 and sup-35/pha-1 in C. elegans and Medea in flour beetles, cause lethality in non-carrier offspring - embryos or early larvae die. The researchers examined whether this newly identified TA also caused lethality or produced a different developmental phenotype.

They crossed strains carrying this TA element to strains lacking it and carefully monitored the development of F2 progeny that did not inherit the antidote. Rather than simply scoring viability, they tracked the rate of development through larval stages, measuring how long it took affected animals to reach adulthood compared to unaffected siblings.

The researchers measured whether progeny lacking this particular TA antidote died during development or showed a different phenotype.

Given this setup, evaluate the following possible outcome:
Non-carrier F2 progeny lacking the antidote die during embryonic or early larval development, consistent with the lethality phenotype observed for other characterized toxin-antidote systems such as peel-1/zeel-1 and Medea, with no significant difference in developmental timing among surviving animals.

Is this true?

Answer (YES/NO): NO